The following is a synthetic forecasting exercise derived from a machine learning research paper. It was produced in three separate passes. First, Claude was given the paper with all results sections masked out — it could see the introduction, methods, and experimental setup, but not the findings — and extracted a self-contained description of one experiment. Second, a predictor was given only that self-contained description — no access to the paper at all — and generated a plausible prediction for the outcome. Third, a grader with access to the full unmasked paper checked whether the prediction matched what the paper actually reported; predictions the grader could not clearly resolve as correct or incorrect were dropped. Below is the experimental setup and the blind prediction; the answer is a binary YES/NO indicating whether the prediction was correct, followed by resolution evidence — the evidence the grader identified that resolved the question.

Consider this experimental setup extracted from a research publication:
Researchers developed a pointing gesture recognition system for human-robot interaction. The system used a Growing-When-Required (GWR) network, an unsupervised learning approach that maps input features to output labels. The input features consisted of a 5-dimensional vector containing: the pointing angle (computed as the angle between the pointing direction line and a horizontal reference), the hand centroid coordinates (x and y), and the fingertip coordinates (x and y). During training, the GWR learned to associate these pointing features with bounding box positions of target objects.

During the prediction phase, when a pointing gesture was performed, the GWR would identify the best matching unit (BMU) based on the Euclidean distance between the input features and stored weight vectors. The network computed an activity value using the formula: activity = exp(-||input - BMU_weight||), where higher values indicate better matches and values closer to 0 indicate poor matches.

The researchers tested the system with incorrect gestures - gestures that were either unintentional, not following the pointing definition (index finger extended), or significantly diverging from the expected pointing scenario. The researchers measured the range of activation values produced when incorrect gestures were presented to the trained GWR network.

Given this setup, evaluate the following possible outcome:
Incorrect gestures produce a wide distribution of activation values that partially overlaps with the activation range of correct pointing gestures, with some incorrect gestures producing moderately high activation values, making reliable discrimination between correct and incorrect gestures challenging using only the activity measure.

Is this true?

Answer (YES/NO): NO